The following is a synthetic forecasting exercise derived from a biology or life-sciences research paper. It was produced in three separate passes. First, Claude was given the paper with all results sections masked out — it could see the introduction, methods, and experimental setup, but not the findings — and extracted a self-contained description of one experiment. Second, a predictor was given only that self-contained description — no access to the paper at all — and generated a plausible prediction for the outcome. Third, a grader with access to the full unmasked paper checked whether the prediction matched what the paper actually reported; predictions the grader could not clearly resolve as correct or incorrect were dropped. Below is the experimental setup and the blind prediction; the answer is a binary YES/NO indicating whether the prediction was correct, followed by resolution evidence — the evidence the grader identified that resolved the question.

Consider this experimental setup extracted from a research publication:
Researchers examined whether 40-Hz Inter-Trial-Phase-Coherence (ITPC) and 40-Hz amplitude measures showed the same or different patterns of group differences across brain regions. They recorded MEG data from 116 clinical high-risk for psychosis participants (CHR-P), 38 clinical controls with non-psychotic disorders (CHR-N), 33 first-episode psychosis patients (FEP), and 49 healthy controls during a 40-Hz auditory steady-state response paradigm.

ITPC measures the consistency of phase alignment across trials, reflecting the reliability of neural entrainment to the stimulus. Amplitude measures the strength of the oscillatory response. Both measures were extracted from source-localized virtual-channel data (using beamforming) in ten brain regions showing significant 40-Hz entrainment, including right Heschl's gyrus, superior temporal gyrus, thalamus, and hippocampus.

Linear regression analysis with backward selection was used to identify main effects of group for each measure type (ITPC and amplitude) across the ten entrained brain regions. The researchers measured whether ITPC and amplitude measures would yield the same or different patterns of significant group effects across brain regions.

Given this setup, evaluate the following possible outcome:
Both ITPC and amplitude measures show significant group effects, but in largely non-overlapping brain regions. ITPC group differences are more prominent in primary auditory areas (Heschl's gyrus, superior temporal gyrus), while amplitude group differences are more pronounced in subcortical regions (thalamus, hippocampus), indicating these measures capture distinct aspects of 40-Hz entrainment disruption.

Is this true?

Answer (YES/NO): NO